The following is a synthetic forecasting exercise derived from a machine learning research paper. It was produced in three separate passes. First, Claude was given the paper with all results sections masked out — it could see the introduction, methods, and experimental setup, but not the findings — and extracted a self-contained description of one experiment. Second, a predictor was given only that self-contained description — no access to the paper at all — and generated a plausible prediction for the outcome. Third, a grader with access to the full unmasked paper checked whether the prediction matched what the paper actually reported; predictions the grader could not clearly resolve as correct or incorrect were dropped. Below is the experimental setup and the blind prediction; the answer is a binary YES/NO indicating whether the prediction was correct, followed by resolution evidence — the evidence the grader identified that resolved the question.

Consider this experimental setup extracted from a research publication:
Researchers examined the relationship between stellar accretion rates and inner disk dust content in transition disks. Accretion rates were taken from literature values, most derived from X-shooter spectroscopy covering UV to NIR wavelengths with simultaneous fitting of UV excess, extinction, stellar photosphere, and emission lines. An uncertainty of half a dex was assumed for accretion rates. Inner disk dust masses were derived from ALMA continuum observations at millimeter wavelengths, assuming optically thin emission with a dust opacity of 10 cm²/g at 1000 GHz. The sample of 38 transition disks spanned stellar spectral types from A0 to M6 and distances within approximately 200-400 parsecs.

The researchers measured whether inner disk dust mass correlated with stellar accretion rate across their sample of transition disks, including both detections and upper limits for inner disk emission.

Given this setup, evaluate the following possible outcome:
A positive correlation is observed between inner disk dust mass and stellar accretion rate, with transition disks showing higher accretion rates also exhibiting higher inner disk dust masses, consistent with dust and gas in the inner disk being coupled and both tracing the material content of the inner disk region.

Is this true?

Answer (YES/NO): NO